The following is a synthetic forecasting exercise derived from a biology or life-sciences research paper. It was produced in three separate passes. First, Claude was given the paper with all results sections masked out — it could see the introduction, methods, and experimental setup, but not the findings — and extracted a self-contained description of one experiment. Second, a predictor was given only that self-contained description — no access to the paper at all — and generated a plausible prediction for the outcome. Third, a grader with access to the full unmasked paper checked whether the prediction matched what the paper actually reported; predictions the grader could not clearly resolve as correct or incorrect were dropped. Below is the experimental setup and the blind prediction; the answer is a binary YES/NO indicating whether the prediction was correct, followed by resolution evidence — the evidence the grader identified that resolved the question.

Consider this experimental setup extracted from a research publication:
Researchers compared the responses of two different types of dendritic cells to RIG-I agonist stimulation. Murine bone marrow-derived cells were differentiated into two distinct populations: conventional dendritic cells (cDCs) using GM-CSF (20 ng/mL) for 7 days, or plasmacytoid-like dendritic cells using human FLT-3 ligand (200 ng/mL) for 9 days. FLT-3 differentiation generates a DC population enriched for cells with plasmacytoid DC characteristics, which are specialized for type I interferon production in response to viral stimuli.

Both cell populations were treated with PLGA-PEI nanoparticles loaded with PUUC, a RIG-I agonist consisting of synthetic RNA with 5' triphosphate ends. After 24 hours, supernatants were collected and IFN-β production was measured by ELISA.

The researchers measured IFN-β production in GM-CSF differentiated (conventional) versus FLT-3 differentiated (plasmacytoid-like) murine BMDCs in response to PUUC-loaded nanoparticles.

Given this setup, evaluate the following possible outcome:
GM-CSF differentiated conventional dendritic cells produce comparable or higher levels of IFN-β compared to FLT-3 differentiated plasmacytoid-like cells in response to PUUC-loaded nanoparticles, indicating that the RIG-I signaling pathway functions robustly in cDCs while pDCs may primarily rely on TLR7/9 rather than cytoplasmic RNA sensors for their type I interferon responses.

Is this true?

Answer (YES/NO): YES